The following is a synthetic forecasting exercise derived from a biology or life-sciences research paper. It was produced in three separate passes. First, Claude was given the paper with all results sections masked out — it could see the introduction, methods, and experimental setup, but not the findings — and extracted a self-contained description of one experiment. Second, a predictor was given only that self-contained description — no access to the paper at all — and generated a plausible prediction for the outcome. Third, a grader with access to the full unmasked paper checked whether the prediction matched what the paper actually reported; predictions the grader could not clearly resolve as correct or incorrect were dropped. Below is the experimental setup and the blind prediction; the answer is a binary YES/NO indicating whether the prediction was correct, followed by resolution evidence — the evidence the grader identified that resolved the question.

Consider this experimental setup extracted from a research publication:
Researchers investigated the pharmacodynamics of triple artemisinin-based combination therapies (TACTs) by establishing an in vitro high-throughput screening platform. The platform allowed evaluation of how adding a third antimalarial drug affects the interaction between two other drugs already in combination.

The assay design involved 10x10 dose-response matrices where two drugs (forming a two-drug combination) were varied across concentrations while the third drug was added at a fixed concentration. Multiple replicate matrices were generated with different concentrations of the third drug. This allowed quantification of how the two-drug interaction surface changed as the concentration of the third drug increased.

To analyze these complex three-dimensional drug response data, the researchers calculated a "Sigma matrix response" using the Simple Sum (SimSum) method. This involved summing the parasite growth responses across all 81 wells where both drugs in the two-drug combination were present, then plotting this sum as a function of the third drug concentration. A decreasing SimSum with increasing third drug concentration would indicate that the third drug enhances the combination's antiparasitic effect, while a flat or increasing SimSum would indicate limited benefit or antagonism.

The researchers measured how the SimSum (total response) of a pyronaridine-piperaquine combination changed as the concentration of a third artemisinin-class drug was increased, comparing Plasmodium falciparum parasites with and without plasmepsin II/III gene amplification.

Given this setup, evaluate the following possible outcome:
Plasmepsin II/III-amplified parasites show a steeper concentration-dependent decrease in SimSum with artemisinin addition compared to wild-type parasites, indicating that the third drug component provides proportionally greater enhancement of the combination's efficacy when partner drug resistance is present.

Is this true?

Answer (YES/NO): NO